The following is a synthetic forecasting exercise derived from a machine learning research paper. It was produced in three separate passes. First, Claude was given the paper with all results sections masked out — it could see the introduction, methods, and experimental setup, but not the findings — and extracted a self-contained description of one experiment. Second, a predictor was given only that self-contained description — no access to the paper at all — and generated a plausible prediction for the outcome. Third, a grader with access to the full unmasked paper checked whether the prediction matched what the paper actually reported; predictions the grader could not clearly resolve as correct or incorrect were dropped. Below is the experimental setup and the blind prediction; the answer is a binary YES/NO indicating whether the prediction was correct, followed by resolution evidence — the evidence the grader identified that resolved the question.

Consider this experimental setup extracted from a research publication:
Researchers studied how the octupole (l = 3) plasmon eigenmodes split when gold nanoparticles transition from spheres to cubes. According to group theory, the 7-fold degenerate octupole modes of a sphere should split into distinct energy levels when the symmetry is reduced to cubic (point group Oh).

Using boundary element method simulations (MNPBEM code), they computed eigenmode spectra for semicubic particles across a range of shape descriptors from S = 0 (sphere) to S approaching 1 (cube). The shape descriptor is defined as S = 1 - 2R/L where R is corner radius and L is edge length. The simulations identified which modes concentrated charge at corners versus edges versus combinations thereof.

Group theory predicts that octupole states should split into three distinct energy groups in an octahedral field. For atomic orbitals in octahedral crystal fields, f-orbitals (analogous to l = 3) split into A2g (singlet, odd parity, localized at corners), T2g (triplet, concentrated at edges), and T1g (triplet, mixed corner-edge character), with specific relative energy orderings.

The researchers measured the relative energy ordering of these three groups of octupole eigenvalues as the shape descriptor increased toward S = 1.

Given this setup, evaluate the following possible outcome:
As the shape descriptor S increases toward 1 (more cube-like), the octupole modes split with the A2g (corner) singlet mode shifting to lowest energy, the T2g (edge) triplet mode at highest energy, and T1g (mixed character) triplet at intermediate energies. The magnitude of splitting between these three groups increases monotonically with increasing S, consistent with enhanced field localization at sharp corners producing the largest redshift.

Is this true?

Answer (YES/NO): NO